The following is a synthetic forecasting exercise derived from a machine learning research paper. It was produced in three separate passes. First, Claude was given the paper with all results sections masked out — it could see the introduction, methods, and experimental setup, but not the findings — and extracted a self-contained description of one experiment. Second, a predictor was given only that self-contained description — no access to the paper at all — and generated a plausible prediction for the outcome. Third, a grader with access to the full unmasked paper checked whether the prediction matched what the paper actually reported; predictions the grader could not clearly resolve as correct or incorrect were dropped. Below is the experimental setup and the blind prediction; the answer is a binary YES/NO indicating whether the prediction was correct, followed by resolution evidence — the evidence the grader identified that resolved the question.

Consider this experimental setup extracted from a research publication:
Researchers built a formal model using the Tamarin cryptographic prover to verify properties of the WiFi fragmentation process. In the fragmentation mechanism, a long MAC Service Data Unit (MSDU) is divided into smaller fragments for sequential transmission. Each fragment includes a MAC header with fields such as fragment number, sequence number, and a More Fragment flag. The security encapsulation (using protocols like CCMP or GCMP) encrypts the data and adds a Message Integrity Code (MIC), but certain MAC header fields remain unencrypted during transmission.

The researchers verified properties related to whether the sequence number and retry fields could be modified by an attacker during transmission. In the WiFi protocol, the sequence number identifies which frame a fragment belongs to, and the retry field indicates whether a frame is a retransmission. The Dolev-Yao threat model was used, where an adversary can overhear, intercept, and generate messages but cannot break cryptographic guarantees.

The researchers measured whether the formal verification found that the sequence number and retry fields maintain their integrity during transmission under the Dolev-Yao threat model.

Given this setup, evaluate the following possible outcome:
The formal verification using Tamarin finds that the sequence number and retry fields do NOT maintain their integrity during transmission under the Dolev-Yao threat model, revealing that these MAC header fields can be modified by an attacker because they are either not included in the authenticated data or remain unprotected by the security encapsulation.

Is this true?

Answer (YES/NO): YES